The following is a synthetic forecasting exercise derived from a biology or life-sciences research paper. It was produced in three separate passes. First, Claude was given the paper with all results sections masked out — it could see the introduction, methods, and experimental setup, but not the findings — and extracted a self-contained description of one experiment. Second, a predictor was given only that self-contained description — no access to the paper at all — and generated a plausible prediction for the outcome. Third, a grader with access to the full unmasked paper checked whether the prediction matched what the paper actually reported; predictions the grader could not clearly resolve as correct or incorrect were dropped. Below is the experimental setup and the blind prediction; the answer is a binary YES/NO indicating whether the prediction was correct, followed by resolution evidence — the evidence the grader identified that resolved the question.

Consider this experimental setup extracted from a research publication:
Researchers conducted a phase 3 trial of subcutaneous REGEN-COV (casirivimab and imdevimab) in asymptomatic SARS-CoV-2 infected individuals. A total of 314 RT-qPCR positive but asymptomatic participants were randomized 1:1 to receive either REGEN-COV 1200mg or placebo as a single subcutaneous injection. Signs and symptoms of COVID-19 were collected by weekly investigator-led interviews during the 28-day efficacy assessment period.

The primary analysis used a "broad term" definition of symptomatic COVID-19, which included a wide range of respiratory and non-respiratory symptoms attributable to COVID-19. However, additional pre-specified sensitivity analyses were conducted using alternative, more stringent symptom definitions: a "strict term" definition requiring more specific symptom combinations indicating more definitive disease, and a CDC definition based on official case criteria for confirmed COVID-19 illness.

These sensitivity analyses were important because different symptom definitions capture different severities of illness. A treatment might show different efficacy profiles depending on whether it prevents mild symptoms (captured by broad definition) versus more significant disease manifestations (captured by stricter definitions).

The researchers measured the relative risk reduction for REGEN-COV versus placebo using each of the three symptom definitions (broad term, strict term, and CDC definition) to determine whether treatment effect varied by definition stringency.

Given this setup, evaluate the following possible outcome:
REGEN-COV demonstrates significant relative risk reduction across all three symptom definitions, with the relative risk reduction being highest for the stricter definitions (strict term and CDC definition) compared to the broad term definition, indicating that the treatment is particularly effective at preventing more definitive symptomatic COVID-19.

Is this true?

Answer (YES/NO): NO